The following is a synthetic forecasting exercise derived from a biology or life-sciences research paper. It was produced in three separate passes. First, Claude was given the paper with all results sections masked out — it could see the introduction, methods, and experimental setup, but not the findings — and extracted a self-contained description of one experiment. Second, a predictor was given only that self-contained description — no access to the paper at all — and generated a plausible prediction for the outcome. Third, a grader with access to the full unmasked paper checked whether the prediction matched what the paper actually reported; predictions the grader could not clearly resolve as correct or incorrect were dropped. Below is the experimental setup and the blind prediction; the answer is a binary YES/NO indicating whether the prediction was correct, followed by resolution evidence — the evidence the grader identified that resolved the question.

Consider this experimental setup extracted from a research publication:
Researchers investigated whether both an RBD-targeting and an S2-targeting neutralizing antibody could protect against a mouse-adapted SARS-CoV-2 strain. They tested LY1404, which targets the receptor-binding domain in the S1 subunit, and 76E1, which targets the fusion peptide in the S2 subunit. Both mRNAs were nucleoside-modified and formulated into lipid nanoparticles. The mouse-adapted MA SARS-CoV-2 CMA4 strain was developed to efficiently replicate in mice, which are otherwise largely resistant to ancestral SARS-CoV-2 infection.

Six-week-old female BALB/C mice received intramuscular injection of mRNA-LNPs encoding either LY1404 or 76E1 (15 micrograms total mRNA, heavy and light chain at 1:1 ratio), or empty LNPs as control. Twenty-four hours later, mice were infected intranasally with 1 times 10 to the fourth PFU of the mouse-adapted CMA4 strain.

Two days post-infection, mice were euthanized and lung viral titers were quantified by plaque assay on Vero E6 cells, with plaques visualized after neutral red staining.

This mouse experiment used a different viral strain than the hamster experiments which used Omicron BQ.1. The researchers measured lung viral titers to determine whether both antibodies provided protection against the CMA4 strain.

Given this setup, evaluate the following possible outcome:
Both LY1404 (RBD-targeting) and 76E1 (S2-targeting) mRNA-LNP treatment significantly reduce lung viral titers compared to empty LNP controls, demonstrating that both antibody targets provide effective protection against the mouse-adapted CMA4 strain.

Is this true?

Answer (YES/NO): YES